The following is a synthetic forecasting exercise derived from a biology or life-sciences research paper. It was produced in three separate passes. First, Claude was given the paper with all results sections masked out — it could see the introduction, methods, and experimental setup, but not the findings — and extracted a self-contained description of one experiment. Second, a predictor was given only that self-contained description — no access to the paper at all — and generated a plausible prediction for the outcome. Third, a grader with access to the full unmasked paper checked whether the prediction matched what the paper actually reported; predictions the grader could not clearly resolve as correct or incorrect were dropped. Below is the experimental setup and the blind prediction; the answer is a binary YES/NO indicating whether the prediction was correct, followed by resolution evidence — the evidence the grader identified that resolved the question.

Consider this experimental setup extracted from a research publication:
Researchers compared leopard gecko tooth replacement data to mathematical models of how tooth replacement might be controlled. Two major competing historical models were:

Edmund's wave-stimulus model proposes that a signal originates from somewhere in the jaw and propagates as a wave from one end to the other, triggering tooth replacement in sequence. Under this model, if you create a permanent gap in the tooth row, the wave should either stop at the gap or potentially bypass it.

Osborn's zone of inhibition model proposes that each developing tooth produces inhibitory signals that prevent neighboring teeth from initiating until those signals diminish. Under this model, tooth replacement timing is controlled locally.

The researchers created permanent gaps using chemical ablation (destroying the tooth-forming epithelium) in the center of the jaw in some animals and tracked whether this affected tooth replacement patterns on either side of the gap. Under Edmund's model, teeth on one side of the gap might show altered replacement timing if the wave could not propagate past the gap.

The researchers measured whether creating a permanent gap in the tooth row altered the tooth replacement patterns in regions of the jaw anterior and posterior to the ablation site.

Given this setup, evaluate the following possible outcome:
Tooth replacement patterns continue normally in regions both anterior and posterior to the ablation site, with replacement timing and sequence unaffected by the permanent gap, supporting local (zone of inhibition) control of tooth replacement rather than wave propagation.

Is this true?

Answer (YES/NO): YES